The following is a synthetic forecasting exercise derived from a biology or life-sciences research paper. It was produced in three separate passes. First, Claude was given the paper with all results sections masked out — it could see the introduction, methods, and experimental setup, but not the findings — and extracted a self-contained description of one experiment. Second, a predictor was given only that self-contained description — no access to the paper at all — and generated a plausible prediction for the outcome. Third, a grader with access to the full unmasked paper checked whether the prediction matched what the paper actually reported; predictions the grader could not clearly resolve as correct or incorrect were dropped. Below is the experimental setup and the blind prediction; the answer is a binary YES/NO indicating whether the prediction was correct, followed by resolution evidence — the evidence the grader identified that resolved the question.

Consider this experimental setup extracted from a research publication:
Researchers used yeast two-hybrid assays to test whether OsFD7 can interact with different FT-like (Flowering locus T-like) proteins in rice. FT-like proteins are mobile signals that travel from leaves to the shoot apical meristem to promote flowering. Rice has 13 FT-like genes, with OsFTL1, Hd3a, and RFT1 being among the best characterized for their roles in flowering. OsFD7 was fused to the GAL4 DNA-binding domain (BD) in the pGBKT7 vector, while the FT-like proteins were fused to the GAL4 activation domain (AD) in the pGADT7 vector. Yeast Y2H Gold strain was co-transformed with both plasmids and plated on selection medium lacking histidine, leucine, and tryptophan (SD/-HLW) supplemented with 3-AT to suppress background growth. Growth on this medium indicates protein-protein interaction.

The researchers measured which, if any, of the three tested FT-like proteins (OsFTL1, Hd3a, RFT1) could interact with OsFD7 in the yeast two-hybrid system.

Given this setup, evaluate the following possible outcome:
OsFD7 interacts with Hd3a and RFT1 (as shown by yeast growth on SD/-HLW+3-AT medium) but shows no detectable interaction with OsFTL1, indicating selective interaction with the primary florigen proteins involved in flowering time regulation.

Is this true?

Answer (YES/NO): NO